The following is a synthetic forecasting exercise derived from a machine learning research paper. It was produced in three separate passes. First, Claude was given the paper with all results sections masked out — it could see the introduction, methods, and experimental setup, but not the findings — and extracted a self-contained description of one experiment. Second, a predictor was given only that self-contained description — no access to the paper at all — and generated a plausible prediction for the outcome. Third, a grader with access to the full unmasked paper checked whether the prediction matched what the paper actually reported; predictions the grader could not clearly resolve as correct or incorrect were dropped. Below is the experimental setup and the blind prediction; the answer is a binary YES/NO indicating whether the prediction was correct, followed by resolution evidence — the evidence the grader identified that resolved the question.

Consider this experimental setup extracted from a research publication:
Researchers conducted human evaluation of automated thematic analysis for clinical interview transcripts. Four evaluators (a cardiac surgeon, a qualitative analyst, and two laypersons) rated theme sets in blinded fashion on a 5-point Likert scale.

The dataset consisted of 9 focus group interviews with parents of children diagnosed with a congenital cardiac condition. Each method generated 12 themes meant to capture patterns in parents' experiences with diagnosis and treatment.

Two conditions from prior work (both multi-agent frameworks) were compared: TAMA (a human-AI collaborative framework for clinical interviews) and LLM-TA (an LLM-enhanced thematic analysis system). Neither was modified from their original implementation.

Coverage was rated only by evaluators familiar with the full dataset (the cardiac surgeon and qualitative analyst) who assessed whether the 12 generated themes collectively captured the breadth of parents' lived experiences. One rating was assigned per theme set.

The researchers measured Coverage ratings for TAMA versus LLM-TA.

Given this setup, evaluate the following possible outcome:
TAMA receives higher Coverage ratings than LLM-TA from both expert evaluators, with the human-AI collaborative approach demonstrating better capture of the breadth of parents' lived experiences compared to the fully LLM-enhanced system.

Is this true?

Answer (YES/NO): NO